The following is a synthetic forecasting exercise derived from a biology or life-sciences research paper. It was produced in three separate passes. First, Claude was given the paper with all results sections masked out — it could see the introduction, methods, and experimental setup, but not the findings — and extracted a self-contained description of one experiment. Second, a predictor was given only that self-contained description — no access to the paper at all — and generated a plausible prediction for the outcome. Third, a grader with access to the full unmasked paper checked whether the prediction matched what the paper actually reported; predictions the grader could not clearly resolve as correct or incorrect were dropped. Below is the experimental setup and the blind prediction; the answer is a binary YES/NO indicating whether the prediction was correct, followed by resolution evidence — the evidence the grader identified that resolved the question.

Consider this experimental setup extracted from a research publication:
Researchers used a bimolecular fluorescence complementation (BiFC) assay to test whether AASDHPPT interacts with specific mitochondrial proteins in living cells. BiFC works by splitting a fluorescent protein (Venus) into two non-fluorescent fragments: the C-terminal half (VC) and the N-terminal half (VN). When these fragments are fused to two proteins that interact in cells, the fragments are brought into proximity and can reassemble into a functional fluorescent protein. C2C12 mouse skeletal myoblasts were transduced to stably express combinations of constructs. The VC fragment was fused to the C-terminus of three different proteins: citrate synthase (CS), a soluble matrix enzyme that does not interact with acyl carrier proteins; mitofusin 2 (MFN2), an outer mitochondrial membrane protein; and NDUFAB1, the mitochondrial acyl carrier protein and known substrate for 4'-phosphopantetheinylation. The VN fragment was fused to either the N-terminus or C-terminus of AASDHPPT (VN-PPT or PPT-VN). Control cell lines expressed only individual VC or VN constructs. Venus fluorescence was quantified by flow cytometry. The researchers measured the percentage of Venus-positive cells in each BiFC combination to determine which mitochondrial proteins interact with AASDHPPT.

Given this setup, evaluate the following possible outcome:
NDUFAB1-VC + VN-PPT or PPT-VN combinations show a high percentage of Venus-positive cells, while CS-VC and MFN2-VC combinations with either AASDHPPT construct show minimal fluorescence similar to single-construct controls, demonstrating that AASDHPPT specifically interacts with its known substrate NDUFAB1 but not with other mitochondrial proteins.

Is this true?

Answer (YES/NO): NO